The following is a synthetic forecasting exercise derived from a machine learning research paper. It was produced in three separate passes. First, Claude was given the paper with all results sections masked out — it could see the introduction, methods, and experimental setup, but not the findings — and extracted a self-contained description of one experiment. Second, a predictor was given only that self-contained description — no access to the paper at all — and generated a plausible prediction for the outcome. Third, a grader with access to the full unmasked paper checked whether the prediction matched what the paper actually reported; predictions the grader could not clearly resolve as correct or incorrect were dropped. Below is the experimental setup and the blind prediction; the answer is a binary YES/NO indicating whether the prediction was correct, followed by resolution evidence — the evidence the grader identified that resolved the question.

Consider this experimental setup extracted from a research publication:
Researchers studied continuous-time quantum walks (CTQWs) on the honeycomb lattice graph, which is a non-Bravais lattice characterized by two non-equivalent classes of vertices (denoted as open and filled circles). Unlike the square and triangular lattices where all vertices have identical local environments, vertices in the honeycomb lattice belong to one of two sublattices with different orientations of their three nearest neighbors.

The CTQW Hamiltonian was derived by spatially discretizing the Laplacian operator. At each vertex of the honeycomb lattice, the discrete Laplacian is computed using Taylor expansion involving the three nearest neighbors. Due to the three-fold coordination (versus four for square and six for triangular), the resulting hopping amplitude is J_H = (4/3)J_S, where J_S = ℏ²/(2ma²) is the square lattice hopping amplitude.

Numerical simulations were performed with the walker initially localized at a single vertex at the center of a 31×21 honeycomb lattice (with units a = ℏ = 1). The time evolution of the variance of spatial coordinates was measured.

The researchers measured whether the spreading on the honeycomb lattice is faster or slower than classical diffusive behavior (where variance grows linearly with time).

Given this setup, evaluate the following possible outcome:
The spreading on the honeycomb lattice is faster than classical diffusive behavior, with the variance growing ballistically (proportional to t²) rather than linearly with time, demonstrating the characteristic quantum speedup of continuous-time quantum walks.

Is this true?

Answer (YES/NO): NO